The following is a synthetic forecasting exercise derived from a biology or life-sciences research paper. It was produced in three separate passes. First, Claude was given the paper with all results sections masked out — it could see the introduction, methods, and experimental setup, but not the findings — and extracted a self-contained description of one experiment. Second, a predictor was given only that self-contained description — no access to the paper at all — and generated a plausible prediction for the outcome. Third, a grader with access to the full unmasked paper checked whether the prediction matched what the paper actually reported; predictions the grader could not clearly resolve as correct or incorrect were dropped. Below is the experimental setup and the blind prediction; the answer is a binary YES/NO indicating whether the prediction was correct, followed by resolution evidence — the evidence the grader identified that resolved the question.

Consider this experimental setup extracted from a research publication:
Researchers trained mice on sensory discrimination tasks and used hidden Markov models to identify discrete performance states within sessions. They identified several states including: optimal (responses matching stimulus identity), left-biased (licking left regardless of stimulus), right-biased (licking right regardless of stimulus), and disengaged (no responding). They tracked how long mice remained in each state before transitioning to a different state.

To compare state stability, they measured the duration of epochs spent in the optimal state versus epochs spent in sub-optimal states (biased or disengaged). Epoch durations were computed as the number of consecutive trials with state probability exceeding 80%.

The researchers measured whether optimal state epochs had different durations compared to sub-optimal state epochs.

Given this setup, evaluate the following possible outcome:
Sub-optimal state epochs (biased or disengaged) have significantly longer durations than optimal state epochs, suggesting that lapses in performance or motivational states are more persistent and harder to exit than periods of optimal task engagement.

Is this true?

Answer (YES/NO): NO